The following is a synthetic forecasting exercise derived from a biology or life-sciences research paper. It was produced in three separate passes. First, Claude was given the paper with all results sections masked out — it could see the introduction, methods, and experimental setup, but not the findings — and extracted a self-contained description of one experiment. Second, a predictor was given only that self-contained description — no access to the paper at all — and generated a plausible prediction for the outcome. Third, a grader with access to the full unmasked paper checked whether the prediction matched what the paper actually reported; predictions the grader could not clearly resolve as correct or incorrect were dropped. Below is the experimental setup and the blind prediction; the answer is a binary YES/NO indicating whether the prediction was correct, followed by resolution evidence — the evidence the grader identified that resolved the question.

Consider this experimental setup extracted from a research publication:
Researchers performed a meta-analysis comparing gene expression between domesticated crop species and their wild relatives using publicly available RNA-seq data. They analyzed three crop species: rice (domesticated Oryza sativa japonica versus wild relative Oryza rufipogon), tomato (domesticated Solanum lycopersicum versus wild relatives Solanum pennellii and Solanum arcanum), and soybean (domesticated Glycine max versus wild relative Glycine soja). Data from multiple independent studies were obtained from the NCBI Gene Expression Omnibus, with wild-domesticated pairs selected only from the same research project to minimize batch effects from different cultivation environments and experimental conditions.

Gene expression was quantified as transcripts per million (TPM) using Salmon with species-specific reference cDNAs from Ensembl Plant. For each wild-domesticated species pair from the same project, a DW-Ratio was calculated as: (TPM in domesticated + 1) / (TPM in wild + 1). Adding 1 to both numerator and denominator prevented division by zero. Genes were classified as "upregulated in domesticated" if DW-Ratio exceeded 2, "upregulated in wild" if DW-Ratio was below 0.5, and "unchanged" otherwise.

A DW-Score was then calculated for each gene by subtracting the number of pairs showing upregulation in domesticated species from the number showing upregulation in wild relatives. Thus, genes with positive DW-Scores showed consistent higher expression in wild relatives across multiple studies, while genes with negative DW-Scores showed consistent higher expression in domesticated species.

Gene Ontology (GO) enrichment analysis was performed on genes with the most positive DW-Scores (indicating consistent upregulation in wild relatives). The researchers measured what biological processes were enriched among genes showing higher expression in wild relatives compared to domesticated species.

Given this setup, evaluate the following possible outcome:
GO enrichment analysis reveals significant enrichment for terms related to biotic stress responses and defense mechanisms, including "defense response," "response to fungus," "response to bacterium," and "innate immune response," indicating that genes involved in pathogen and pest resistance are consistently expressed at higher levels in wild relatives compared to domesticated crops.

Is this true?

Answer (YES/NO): NO